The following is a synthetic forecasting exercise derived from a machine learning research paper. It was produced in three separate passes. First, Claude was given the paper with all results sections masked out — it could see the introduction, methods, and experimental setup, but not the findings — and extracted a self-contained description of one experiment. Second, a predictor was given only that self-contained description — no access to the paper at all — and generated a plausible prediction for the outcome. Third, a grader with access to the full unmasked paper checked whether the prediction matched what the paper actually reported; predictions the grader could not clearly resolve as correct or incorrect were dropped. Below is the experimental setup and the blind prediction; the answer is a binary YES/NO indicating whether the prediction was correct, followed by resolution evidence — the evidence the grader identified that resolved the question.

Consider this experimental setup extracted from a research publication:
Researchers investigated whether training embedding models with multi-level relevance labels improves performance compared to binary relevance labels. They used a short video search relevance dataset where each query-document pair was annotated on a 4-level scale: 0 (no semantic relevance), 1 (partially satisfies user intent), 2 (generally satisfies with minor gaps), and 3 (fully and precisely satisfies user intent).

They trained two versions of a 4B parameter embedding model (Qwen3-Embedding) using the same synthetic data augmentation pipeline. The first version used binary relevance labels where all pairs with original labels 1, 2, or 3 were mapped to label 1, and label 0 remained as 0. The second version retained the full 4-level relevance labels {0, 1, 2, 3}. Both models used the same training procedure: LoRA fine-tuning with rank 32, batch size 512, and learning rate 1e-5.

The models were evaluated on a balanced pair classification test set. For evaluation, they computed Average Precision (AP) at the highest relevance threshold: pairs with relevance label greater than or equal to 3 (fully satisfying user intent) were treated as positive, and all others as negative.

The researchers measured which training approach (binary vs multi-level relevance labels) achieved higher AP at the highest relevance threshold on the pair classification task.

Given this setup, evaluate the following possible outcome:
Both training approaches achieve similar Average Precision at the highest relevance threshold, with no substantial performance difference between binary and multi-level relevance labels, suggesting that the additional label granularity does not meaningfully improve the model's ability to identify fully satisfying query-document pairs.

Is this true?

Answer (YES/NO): NO